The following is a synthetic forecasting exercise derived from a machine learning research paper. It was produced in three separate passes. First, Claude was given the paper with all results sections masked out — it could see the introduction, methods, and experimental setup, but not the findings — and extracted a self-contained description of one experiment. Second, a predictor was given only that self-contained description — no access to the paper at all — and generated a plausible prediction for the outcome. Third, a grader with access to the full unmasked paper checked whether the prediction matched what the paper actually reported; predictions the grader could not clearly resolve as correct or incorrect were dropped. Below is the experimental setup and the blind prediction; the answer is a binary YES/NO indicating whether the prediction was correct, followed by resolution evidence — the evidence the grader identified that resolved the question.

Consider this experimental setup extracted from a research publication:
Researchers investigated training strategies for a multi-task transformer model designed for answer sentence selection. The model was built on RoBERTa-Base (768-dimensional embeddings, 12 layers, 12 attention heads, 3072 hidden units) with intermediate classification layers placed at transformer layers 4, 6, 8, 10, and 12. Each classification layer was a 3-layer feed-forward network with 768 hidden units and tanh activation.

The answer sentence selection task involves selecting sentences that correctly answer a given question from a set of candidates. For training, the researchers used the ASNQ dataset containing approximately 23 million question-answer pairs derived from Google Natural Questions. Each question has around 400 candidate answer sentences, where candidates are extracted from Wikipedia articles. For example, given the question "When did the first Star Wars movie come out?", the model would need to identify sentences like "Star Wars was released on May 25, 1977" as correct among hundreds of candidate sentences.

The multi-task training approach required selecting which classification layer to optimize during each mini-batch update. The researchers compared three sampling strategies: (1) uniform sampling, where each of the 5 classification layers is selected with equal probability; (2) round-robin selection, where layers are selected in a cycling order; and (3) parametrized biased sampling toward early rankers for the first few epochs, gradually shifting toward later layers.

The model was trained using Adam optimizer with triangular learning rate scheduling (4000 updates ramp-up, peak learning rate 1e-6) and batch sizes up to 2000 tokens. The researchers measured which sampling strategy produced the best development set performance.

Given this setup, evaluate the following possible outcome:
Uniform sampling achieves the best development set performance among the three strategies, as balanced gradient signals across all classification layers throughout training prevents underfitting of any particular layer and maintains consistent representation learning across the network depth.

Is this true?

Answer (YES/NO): YES